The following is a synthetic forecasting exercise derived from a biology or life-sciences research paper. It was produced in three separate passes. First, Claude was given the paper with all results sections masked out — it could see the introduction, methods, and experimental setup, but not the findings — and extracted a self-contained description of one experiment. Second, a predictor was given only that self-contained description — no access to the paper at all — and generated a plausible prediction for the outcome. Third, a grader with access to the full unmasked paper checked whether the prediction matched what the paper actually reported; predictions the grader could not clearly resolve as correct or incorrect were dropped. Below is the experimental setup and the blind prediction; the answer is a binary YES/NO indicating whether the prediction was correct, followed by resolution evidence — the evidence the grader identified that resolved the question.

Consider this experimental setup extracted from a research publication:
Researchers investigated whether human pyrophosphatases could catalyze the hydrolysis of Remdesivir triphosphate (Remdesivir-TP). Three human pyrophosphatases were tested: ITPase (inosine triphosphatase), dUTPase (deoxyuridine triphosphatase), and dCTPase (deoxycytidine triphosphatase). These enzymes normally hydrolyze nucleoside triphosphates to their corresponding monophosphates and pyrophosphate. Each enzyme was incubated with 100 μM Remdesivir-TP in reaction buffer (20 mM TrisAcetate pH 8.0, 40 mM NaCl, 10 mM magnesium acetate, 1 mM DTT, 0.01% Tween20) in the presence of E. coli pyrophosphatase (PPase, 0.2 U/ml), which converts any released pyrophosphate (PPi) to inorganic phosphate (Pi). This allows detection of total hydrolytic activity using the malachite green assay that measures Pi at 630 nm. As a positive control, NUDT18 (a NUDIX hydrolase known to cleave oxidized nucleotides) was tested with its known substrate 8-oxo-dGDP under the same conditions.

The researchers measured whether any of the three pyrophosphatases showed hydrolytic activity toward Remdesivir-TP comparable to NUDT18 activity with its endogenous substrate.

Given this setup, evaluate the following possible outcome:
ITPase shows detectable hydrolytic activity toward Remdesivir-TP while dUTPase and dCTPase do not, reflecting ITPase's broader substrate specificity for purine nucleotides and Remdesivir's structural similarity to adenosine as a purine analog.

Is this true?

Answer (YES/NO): NO